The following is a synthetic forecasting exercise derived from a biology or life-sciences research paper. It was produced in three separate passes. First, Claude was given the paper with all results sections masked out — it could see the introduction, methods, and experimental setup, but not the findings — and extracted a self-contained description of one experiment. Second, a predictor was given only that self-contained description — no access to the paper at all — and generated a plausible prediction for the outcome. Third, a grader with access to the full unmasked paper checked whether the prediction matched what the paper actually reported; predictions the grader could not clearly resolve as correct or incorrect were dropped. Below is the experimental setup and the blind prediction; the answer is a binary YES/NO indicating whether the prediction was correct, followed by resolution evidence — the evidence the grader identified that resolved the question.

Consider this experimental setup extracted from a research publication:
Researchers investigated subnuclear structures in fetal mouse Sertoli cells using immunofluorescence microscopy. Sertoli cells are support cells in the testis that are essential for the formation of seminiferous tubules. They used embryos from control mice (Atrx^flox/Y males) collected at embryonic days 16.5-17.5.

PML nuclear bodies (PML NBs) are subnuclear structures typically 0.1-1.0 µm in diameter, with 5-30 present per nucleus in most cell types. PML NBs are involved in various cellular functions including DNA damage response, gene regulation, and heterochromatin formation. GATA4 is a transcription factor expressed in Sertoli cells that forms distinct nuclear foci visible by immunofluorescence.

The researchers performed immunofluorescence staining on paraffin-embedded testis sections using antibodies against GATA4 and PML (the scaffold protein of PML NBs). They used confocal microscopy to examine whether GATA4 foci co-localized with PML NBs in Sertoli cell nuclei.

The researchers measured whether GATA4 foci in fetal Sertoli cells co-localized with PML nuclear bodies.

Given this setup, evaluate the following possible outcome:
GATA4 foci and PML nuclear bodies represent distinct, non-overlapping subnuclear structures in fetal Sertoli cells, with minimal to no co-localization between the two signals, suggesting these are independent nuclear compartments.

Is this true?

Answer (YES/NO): NO